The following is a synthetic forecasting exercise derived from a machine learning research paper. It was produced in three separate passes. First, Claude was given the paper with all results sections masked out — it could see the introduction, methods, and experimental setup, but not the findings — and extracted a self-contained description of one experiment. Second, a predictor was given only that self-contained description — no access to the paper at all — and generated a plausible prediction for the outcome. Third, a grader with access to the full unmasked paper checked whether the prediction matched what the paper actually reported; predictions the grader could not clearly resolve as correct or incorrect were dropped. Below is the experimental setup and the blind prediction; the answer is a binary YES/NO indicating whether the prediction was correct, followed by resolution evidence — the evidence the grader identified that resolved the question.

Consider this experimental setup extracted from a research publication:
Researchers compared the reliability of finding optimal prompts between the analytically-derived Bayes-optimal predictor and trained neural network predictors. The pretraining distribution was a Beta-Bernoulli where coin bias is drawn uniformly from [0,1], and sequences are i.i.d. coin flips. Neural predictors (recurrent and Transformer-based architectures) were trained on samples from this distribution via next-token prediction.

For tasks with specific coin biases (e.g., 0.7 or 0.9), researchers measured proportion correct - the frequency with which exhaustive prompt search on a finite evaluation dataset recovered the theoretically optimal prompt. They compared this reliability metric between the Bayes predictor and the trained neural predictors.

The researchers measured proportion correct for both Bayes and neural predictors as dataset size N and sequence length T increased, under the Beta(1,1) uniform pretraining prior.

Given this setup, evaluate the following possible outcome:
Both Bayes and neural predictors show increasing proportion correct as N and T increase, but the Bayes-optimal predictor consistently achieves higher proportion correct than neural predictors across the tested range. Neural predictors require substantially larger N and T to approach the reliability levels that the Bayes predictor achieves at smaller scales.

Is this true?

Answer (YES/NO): NO